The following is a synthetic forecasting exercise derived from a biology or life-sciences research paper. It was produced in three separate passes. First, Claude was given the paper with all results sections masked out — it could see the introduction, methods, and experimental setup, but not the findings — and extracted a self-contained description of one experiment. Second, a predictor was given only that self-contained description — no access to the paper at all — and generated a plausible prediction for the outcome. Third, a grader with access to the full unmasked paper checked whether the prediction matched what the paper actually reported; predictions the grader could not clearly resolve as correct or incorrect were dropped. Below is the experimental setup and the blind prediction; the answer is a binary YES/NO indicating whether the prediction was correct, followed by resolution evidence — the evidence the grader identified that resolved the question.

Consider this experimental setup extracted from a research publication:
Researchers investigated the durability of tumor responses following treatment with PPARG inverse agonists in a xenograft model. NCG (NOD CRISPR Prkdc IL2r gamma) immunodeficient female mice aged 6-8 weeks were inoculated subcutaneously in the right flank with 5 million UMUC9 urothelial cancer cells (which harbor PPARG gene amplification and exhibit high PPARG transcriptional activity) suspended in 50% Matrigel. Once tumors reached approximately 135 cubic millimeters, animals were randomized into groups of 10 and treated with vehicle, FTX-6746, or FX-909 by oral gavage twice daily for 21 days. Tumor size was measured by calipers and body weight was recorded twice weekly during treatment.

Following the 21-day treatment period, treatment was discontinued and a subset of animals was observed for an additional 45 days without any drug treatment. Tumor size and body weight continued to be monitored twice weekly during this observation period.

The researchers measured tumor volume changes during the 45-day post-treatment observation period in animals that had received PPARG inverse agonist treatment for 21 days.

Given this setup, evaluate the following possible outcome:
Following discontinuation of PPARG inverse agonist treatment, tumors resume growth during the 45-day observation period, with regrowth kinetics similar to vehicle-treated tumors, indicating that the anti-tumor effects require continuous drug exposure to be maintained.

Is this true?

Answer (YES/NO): NO